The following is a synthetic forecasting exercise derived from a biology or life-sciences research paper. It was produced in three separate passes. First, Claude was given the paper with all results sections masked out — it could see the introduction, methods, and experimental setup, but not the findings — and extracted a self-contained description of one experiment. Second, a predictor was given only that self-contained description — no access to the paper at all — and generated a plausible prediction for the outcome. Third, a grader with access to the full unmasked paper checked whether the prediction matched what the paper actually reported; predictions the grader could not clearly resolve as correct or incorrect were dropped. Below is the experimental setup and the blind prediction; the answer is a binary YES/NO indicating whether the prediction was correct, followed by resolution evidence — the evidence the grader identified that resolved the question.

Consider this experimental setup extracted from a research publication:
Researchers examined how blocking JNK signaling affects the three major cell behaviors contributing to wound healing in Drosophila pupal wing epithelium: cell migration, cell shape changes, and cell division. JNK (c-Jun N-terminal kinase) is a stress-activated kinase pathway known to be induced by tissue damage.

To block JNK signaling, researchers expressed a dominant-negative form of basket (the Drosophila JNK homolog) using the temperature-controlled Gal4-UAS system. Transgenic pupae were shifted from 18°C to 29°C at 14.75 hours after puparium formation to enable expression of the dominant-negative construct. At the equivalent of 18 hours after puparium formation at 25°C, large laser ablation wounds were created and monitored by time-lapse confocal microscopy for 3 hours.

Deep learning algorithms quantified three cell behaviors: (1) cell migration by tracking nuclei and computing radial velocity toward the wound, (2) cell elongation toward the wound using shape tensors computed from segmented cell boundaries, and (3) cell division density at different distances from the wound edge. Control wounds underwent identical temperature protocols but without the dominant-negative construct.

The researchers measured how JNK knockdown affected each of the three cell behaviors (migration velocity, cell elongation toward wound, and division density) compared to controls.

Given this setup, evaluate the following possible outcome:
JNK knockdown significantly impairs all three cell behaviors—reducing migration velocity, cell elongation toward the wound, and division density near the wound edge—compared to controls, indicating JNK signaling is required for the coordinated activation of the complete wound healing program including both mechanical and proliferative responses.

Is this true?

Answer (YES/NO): NO